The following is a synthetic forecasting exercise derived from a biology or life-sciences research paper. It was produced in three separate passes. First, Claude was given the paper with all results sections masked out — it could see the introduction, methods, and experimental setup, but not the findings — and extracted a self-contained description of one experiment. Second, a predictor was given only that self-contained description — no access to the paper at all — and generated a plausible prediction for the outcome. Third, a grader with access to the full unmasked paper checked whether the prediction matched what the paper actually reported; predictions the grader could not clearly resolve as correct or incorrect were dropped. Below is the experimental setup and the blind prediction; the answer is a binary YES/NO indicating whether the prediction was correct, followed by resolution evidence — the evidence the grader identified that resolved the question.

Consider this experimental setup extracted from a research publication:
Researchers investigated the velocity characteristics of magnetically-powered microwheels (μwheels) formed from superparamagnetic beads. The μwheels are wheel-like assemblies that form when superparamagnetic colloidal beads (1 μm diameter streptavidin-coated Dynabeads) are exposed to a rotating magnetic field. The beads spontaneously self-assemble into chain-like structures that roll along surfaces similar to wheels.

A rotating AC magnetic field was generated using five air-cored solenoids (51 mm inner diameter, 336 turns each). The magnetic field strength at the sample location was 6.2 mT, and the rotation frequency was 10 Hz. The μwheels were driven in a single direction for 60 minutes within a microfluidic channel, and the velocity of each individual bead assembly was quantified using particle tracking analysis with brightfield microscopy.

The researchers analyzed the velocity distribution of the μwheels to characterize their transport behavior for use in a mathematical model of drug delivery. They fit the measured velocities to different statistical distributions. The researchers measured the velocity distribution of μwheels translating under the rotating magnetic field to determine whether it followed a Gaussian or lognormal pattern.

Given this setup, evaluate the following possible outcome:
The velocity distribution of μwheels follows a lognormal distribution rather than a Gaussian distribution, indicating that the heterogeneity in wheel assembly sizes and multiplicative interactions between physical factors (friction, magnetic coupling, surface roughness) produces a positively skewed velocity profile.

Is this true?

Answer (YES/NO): YES